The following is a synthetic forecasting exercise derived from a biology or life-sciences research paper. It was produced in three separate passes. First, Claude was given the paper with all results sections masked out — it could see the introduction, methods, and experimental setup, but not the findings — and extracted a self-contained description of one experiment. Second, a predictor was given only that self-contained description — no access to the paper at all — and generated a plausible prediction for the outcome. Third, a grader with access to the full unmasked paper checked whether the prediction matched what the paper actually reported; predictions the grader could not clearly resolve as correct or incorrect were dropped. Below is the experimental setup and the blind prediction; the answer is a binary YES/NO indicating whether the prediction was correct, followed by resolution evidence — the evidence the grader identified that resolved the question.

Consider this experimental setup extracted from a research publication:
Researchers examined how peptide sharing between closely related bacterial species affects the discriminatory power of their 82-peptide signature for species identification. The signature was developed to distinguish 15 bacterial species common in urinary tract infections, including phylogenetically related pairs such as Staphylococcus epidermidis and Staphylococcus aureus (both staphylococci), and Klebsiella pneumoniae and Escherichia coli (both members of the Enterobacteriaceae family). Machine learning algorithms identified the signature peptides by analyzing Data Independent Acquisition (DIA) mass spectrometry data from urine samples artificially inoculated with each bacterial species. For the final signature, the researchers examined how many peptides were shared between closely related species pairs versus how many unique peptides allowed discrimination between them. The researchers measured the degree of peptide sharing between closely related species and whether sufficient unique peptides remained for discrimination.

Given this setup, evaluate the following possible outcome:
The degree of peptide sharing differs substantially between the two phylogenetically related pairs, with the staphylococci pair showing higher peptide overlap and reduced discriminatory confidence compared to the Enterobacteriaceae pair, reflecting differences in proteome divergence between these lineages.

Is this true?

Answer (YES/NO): NO